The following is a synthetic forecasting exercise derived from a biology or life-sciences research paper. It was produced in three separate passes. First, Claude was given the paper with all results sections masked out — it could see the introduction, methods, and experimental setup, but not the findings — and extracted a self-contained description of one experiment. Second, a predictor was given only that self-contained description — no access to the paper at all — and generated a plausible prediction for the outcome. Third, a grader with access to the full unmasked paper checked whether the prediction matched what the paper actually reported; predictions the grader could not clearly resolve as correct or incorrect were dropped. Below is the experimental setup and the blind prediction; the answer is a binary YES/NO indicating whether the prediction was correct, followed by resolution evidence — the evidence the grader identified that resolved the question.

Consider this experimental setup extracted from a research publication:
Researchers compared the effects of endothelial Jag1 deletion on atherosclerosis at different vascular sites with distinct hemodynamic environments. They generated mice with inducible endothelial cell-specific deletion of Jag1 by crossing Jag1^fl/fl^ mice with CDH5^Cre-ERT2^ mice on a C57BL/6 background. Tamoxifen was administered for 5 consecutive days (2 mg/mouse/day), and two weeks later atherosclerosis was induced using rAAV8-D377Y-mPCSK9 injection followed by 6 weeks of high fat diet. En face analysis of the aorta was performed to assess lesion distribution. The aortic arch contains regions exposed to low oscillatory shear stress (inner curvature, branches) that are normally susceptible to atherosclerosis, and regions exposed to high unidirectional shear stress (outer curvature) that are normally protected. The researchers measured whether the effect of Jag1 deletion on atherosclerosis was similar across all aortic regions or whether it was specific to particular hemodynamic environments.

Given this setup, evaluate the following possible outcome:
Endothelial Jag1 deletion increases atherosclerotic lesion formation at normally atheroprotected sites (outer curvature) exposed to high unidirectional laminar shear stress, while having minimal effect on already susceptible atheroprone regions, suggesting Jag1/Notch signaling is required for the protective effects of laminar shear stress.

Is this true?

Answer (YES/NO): NO